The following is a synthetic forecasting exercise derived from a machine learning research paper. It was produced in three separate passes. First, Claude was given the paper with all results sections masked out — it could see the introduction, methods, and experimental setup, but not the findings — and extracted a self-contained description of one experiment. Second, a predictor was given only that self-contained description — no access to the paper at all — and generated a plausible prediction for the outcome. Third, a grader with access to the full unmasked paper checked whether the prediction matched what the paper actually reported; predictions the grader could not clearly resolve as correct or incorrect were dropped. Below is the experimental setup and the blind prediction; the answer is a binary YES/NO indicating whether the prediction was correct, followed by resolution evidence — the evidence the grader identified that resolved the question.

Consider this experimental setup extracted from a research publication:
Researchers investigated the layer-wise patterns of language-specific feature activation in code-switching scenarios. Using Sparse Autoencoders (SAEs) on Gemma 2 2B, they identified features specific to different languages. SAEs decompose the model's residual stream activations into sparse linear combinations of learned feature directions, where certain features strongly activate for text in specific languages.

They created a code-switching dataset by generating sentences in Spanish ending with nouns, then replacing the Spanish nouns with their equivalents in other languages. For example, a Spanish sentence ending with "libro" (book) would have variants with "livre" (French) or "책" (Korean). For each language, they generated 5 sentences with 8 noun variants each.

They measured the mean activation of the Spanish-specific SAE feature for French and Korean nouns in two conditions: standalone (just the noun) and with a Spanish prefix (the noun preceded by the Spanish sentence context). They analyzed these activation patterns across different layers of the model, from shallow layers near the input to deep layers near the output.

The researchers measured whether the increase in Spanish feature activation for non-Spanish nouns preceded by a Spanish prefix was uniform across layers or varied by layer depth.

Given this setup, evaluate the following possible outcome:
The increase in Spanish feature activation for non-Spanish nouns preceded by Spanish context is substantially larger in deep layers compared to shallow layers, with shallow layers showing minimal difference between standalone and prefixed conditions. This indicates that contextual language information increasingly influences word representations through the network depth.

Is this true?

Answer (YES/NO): YES